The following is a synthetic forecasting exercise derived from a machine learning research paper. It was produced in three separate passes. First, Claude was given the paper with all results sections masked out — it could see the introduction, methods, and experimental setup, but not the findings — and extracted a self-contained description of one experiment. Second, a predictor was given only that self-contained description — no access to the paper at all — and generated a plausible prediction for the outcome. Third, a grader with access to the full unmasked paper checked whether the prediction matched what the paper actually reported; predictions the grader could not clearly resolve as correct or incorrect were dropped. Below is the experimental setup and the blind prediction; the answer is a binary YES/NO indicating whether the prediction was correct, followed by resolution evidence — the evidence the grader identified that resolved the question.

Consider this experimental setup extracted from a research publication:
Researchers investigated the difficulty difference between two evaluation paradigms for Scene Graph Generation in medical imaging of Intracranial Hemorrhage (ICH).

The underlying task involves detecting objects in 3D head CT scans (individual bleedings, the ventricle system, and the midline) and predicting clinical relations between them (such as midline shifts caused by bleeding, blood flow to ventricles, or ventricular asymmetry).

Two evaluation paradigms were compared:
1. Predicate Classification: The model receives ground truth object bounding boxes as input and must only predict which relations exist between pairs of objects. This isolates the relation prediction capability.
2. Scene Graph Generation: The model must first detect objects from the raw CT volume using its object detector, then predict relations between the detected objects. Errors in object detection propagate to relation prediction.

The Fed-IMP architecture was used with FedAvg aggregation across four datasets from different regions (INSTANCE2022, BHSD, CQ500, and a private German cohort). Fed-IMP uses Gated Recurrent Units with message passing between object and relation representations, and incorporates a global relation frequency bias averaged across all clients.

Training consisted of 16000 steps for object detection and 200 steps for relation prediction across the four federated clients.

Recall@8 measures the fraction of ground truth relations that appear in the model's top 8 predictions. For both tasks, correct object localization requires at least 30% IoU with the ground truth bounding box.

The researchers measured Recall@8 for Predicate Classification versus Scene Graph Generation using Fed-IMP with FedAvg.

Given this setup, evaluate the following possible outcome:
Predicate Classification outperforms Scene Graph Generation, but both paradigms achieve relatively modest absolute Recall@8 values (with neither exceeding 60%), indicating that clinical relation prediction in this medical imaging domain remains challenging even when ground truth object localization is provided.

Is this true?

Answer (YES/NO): NO